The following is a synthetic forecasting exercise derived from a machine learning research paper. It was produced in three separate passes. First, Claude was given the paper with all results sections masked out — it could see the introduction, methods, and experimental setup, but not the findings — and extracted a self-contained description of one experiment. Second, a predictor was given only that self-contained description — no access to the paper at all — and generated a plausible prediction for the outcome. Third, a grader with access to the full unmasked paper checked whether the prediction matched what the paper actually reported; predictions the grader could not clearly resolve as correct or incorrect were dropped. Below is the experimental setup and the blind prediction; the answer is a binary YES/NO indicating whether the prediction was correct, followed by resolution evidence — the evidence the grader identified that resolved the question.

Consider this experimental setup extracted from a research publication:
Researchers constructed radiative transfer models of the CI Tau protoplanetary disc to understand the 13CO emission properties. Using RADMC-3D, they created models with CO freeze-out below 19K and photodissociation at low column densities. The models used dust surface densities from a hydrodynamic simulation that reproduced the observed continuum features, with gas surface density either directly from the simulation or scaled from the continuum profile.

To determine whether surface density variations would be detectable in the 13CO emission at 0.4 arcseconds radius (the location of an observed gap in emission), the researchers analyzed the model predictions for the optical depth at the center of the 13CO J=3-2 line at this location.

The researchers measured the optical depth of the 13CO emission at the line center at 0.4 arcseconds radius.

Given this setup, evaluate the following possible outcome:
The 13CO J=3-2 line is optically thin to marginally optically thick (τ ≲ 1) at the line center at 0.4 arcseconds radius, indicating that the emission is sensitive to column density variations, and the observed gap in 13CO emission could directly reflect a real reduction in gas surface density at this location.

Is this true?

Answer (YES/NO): NO